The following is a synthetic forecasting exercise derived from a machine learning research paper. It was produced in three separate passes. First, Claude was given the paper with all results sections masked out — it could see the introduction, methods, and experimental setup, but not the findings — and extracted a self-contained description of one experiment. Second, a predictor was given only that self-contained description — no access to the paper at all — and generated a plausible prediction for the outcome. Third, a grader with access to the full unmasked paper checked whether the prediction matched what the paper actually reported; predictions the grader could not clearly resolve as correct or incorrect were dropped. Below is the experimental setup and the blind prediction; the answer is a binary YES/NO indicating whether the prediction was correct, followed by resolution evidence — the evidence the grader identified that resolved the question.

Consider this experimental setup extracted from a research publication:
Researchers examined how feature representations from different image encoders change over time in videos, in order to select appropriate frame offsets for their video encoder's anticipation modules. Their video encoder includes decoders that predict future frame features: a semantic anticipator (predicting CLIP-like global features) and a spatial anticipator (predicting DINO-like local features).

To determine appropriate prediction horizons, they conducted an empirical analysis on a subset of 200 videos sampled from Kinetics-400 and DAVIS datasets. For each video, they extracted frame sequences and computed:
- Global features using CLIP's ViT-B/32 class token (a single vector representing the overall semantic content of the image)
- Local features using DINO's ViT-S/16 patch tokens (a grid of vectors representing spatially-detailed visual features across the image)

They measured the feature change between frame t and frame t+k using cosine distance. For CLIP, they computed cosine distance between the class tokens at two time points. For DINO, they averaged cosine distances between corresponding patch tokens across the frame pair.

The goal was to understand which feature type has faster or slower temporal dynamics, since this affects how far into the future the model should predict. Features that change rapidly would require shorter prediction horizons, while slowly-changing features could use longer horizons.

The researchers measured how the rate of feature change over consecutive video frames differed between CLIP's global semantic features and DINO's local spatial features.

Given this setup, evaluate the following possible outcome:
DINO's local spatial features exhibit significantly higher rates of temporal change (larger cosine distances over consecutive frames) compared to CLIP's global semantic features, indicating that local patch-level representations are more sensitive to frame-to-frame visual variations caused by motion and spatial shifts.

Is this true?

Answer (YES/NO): YES